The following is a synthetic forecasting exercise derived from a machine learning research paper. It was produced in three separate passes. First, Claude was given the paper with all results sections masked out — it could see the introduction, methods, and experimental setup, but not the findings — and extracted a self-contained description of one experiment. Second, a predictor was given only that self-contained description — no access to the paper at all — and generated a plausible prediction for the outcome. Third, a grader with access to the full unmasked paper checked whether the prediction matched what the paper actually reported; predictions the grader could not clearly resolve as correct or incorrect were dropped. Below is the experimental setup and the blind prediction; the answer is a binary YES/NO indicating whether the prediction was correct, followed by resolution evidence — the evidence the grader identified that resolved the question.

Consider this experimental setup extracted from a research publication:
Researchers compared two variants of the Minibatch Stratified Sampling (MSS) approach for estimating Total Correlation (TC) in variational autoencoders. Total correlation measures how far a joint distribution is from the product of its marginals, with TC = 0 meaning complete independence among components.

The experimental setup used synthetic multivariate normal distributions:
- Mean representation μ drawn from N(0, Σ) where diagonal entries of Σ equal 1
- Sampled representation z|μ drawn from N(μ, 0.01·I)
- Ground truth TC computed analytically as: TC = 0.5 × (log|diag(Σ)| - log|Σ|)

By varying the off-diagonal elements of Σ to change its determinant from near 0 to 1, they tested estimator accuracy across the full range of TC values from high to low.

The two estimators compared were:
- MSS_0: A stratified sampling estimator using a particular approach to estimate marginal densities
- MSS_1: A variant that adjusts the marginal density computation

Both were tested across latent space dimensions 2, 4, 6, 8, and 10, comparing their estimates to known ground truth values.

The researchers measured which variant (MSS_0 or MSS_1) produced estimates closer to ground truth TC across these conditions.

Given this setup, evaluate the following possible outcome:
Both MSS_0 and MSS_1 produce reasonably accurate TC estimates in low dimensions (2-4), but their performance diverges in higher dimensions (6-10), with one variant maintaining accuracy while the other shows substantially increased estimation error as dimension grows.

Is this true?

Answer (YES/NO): NO